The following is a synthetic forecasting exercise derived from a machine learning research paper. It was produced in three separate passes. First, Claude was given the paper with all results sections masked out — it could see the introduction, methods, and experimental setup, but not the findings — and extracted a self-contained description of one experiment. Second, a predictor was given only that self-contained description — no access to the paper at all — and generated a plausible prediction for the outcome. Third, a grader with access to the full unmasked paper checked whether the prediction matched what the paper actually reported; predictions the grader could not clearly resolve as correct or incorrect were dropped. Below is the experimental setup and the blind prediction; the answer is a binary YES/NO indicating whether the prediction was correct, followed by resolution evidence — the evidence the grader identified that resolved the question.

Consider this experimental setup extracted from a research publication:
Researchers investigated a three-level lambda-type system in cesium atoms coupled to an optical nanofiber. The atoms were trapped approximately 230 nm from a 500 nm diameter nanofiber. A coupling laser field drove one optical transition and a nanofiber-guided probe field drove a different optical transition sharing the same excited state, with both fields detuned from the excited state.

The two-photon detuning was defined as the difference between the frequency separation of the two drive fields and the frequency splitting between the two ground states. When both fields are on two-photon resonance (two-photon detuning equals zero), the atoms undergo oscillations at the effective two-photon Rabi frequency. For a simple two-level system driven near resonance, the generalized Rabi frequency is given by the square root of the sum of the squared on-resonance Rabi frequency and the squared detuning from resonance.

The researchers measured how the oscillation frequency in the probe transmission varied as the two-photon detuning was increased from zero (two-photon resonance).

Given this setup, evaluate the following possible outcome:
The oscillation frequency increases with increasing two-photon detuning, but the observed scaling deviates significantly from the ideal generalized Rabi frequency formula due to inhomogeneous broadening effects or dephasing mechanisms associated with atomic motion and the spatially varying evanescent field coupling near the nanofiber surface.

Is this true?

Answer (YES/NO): NO